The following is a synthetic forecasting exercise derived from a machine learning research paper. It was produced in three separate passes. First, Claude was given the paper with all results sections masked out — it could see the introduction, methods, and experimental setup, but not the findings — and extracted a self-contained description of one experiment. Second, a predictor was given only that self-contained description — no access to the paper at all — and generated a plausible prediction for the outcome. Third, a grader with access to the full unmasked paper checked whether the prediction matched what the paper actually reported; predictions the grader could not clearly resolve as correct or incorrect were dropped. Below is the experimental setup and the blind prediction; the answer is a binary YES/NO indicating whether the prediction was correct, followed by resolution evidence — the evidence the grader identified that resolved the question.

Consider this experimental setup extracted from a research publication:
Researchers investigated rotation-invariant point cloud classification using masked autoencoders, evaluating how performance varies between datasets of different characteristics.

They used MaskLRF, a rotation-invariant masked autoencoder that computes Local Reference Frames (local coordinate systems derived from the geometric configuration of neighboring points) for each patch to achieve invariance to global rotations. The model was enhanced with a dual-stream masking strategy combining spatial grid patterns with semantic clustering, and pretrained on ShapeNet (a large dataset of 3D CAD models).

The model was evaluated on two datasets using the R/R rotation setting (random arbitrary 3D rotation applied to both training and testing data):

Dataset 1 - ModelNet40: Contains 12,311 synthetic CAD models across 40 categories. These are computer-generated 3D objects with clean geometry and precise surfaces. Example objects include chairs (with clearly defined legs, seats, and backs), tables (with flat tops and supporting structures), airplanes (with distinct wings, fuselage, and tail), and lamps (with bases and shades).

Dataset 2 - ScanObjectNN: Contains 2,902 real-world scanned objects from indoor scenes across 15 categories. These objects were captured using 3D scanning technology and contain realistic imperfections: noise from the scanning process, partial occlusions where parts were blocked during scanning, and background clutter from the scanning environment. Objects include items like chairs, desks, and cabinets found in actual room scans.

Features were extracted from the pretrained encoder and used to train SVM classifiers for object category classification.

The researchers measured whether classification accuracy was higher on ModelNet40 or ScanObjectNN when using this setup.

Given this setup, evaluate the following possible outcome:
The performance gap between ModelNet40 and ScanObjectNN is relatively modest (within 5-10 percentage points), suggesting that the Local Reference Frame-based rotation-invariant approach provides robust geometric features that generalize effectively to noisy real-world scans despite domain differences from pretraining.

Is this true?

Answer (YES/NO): NO